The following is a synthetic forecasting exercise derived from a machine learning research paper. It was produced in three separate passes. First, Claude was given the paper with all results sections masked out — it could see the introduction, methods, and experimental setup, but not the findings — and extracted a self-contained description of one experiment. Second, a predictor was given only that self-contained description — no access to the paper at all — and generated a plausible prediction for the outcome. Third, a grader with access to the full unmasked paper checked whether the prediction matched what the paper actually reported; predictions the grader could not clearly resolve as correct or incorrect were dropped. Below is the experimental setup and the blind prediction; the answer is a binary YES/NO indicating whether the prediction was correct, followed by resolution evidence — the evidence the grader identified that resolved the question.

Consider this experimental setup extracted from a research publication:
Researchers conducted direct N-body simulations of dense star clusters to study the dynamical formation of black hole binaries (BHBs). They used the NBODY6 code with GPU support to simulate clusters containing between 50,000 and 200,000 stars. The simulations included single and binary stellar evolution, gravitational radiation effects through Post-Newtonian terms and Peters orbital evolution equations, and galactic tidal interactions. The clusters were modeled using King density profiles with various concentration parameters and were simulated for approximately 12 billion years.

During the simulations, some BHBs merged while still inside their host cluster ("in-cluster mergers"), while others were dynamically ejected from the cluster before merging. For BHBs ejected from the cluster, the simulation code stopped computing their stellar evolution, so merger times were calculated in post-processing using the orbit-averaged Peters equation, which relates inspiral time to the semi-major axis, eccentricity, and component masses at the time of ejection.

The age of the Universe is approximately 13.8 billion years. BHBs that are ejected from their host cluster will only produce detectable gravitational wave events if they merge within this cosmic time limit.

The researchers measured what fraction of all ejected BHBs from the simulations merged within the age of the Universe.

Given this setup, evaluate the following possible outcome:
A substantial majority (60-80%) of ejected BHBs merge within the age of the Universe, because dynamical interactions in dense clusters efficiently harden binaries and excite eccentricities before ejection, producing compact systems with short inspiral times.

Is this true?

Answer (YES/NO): NO